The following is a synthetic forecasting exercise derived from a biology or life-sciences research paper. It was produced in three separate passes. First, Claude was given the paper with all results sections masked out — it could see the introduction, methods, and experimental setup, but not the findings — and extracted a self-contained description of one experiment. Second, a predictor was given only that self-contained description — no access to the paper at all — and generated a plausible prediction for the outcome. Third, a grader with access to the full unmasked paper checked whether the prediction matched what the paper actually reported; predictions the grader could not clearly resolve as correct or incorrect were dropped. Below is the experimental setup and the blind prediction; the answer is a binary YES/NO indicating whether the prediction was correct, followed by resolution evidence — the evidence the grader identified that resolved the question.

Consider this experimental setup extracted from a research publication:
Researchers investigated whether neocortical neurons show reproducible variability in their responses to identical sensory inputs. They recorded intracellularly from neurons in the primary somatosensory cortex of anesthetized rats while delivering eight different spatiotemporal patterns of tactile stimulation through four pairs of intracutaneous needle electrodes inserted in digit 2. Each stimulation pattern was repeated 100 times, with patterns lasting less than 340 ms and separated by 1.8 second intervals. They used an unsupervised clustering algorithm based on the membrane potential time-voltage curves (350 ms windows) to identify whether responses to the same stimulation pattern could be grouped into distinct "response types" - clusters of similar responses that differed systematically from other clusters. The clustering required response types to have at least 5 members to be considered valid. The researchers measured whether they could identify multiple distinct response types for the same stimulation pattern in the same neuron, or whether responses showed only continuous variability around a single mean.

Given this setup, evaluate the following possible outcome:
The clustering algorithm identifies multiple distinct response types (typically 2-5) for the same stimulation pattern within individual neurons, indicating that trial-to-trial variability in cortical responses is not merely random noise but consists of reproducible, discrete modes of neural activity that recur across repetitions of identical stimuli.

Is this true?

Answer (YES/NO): YES